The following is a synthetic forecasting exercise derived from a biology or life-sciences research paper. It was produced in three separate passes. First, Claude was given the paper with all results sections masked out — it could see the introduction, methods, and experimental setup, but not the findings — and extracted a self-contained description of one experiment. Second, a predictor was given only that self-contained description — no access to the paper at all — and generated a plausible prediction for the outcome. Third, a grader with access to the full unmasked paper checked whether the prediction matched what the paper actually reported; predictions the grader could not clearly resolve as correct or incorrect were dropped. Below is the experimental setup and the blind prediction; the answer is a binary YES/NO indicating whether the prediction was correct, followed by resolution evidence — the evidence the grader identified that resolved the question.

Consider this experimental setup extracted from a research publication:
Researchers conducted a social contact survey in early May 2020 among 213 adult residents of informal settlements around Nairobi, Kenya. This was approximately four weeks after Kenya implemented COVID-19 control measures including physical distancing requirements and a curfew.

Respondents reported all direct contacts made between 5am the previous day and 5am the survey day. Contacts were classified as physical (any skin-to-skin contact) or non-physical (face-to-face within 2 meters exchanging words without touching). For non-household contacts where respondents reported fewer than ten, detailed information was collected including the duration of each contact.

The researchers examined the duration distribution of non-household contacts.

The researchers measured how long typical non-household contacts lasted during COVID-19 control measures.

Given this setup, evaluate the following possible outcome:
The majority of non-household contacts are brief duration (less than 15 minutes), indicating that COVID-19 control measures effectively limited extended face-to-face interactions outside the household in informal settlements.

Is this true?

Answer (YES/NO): YES